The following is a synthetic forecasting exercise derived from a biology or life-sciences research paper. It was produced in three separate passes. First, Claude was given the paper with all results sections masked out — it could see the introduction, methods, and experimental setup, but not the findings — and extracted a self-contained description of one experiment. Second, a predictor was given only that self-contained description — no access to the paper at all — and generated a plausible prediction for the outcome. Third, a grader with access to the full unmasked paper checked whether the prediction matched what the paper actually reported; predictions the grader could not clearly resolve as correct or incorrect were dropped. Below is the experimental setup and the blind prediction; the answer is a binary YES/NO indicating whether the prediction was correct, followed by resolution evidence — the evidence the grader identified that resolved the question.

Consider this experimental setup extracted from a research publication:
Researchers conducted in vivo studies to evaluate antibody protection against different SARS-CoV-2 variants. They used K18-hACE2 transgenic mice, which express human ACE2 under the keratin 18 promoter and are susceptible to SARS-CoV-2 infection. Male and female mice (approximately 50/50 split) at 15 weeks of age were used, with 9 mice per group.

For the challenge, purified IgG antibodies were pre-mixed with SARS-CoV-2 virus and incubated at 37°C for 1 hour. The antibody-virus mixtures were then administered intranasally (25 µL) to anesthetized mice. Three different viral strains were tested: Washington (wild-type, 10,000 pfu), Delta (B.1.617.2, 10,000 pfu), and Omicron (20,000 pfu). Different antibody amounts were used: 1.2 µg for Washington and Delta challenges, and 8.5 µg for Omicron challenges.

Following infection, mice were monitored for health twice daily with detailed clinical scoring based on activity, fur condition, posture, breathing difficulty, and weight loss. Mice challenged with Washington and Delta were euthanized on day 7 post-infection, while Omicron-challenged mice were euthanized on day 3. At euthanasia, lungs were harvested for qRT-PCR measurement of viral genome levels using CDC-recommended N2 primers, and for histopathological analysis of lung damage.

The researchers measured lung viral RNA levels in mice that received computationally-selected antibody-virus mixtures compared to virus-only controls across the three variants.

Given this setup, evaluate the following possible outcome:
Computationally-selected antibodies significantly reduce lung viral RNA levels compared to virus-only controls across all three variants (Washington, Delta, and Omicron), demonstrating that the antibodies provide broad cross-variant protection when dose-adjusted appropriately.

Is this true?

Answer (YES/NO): NO